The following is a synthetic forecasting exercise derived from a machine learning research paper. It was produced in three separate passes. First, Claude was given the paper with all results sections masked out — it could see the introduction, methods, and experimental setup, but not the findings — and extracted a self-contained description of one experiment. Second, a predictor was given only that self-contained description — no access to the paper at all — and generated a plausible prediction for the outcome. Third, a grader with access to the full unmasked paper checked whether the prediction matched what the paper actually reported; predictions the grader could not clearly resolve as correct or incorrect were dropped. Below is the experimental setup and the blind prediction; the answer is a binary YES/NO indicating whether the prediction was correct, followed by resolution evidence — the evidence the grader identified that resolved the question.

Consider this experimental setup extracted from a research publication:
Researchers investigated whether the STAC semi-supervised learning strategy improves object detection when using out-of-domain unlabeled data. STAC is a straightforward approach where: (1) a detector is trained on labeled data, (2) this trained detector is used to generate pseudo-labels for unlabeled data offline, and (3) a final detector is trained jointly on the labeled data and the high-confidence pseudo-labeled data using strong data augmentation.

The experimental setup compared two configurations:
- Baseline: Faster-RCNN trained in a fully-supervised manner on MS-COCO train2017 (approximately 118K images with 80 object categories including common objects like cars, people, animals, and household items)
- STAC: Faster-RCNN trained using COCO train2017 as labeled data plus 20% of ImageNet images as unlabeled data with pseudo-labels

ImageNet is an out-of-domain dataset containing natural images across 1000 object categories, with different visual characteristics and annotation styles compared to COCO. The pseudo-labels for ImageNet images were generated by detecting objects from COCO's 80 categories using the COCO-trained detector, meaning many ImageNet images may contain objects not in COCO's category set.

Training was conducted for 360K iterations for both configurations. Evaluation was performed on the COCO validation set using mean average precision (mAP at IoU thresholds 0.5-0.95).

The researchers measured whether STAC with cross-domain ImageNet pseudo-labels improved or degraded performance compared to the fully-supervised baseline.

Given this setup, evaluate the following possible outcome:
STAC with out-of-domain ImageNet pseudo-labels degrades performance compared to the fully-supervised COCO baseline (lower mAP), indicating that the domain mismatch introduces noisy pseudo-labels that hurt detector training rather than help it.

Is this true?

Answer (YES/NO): YES